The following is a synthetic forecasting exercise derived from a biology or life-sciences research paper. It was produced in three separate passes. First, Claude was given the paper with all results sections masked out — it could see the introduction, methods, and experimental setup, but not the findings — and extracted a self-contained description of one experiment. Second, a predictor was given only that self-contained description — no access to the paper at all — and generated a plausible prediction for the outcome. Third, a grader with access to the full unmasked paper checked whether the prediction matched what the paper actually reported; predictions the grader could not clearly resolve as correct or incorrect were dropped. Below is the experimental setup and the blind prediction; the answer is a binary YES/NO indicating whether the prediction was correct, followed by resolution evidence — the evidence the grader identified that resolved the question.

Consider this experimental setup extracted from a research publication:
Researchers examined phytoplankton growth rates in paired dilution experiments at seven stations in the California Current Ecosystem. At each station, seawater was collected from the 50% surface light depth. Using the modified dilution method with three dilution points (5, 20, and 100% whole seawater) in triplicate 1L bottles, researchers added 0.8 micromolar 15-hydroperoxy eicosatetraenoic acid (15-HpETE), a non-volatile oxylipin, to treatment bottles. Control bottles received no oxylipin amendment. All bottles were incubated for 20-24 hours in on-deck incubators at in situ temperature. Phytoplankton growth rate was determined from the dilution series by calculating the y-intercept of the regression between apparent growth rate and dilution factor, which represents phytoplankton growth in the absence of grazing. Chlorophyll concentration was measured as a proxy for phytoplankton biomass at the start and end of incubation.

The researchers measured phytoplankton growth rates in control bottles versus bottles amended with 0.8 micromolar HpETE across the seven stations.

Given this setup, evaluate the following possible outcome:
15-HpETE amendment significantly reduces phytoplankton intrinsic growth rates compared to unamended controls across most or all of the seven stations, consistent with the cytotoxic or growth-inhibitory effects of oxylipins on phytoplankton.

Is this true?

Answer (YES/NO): NO